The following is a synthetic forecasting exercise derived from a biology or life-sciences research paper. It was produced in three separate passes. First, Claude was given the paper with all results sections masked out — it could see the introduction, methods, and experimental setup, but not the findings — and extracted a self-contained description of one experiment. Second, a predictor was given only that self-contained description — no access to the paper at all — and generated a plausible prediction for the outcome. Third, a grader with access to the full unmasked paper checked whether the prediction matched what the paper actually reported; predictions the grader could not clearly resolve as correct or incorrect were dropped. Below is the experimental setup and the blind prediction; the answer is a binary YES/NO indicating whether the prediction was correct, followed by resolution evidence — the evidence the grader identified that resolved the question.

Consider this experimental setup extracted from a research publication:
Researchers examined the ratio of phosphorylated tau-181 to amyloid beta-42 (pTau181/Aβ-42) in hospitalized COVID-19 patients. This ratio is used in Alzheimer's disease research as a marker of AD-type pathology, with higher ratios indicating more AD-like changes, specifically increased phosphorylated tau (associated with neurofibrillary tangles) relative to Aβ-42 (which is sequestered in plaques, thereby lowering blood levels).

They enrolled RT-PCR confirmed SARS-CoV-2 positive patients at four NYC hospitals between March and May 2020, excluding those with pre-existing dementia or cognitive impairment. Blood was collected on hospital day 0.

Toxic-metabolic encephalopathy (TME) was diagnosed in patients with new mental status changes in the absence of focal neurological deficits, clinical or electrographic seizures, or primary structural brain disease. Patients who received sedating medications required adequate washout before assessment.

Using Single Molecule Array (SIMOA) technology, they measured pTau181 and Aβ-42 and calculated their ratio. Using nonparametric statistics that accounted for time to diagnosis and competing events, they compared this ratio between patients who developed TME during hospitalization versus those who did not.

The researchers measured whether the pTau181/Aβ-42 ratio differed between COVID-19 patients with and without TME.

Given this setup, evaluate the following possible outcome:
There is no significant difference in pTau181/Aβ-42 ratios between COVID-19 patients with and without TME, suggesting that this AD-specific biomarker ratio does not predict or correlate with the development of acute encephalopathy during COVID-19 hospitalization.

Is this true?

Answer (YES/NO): NO